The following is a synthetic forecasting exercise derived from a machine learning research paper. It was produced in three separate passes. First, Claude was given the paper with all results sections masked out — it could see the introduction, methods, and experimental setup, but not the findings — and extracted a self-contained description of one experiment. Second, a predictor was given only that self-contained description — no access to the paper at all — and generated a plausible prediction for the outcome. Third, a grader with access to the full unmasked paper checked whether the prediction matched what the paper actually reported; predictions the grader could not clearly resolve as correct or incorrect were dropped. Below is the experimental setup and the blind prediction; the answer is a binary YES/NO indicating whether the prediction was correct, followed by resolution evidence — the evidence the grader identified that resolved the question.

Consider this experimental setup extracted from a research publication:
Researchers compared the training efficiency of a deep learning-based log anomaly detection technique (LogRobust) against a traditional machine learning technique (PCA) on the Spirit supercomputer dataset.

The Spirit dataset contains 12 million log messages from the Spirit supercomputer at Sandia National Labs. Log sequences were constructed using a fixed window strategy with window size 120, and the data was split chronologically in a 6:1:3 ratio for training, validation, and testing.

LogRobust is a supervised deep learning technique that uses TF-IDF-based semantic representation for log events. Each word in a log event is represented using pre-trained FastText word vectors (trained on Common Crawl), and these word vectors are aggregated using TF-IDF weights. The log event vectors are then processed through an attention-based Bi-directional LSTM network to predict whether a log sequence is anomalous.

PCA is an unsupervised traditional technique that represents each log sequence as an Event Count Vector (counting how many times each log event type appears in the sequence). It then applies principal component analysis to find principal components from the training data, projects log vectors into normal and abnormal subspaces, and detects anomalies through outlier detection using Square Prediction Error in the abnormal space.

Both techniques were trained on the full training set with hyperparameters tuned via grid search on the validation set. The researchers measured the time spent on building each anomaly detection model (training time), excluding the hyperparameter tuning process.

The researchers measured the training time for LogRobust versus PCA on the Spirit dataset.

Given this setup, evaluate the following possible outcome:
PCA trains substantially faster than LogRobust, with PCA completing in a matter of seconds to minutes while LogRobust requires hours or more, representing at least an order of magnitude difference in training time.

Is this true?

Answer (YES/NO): NO